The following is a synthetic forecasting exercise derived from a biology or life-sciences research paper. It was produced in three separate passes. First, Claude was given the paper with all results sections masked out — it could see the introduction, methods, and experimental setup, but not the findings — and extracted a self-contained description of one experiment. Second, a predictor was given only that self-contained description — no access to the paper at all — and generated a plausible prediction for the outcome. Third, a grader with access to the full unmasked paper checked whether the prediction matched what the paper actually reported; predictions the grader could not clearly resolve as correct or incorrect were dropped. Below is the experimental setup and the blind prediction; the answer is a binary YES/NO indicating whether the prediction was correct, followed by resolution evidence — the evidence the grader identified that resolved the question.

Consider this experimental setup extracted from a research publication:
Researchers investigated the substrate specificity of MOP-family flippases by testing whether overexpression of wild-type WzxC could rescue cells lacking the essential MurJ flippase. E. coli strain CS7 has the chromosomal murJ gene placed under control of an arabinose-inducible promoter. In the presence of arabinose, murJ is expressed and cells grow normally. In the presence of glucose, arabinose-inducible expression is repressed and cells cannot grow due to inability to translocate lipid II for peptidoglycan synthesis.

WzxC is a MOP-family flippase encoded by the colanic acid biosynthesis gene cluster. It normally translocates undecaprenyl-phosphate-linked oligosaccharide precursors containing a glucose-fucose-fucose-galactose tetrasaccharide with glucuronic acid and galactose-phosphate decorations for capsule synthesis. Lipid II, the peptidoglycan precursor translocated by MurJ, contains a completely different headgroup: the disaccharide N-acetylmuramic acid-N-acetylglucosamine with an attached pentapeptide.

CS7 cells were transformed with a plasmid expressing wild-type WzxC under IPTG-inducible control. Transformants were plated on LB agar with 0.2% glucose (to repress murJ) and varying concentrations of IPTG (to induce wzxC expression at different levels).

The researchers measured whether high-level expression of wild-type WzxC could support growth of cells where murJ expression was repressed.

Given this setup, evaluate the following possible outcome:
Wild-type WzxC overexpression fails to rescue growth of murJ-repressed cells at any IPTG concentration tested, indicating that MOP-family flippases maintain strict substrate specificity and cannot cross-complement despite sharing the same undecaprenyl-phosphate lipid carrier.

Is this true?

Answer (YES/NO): YES